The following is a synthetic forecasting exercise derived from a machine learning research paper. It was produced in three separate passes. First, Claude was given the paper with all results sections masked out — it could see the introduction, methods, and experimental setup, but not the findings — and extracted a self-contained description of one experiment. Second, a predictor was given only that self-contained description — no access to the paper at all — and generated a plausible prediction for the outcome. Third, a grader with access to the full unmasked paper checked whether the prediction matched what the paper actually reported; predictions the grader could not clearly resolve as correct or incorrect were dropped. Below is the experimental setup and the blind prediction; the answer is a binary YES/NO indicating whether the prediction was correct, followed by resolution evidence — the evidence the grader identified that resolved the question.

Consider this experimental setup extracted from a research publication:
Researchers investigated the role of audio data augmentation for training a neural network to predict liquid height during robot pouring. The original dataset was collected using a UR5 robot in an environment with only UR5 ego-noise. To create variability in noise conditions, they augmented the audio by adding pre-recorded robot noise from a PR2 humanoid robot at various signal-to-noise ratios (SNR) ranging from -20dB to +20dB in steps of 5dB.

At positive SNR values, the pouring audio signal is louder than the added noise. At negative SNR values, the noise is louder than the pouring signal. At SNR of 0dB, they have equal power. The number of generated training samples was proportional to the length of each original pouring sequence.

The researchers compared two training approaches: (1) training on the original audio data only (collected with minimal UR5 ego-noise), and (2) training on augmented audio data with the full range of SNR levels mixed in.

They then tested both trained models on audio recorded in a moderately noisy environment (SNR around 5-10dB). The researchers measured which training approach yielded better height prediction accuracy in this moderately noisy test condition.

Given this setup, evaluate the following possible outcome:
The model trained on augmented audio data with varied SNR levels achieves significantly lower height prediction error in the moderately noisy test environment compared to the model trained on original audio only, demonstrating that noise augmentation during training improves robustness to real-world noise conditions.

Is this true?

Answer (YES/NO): YES